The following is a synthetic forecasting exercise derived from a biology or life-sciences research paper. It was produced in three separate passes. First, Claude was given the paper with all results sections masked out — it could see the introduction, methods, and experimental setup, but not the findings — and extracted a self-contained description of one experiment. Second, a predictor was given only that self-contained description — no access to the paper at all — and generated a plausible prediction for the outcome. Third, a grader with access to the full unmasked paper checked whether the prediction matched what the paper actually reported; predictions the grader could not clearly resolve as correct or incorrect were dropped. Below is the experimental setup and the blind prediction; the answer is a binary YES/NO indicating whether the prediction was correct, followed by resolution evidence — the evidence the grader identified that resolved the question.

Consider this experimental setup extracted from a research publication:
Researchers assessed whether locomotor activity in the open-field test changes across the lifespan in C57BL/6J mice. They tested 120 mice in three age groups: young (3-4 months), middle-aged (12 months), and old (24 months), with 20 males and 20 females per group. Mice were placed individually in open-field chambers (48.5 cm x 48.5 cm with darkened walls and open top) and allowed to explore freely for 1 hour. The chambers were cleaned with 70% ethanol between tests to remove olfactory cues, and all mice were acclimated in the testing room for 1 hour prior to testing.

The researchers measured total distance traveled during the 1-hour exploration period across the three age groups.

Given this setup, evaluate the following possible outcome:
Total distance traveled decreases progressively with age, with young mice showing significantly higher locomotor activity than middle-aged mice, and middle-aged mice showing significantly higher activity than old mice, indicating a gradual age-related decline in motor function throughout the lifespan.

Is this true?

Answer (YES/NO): NO